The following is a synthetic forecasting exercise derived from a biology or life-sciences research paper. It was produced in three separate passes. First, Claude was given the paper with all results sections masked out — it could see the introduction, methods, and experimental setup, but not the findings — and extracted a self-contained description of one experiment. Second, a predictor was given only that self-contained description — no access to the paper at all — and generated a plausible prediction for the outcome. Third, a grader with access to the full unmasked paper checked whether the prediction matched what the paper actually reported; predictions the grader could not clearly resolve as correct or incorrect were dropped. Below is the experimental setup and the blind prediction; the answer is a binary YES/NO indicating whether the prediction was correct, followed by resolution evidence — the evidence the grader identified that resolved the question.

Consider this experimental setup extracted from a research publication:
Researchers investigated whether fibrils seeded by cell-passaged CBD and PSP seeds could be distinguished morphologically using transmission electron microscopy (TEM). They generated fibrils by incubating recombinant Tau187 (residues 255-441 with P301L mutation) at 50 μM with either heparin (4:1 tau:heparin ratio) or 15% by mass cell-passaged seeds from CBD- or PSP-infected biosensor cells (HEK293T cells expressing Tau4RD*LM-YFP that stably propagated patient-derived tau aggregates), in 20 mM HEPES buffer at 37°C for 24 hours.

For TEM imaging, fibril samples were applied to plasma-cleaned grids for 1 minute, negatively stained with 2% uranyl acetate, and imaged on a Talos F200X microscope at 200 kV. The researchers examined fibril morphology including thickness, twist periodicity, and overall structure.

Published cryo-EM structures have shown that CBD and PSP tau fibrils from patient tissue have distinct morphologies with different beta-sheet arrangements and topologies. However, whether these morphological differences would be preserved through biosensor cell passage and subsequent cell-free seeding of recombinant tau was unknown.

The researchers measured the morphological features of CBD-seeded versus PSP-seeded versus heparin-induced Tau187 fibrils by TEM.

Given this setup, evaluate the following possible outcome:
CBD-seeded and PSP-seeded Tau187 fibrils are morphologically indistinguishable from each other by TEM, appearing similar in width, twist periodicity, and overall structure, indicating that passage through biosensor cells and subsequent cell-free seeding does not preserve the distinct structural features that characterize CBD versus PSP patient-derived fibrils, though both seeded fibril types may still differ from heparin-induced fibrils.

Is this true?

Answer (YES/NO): NO